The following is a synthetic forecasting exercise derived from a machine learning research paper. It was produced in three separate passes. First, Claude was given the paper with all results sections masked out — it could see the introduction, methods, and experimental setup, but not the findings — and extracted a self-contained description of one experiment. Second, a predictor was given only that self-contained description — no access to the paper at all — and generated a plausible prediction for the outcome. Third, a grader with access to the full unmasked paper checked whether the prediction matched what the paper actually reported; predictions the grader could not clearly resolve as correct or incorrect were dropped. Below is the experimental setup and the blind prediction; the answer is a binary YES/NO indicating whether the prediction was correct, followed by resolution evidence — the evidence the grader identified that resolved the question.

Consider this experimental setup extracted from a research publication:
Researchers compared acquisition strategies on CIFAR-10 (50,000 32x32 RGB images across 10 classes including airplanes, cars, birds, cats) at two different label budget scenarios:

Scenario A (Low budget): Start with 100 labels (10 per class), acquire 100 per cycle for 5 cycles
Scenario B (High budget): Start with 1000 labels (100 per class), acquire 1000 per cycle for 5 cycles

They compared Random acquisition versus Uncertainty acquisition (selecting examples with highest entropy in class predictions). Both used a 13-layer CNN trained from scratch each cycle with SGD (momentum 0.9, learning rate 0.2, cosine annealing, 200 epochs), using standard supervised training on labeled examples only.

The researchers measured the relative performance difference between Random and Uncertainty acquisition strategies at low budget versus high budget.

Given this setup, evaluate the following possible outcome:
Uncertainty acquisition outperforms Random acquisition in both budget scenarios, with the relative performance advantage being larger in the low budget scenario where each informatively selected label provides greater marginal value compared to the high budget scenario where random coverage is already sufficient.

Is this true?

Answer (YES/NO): NO